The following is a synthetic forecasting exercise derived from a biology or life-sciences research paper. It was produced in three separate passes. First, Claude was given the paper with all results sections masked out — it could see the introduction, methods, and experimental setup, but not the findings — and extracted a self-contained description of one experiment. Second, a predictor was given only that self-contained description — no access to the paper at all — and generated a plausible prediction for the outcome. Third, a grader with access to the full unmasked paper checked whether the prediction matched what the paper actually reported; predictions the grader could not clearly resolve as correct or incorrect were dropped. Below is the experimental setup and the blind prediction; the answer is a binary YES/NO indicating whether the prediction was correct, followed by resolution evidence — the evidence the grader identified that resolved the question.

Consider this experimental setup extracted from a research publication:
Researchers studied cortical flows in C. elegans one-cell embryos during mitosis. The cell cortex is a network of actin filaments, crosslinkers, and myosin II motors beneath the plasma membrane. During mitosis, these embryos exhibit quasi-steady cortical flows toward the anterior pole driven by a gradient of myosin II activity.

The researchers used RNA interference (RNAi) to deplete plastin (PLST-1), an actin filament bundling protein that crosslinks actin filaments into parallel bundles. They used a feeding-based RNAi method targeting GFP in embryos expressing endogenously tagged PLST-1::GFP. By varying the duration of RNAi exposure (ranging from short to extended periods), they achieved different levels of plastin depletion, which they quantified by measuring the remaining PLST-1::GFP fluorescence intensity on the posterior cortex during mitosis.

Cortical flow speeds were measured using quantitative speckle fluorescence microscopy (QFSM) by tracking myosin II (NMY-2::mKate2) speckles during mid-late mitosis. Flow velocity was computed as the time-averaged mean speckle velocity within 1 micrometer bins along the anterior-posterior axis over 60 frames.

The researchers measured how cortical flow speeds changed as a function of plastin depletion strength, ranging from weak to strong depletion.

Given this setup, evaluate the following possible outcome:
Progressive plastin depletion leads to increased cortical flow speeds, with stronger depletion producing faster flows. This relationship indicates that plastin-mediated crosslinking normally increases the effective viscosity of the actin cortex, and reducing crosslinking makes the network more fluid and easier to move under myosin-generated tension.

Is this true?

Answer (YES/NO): NO